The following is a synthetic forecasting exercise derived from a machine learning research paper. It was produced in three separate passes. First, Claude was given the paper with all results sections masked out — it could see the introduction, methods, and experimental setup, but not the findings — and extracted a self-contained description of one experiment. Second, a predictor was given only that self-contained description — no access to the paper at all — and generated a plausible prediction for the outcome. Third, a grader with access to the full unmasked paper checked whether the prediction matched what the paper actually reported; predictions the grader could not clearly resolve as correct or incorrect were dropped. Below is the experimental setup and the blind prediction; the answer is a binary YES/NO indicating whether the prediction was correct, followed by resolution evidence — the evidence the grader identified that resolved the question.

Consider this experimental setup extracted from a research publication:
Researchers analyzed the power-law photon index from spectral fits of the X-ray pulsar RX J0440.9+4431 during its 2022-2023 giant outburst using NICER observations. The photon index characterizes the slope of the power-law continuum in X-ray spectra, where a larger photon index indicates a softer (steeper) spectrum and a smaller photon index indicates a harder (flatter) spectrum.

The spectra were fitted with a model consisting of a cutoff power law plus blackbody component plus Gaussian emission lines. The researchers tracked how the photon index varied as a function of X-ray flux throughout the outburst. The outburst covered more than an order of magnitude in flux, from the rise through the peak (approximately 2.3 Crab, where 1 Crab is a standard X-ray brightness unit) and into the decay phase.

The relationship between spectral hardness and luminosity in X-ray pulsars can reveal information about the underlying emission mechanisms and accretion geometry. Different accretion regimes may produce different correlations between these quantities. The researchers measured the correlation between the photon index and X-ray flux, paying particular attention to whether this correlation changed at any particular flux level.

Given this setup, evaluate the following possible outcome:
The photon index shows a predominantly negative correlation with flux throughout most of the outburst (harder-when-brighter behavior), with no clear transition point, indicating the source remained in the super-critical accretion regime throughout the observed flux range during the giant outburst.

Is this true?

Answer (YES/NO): NO